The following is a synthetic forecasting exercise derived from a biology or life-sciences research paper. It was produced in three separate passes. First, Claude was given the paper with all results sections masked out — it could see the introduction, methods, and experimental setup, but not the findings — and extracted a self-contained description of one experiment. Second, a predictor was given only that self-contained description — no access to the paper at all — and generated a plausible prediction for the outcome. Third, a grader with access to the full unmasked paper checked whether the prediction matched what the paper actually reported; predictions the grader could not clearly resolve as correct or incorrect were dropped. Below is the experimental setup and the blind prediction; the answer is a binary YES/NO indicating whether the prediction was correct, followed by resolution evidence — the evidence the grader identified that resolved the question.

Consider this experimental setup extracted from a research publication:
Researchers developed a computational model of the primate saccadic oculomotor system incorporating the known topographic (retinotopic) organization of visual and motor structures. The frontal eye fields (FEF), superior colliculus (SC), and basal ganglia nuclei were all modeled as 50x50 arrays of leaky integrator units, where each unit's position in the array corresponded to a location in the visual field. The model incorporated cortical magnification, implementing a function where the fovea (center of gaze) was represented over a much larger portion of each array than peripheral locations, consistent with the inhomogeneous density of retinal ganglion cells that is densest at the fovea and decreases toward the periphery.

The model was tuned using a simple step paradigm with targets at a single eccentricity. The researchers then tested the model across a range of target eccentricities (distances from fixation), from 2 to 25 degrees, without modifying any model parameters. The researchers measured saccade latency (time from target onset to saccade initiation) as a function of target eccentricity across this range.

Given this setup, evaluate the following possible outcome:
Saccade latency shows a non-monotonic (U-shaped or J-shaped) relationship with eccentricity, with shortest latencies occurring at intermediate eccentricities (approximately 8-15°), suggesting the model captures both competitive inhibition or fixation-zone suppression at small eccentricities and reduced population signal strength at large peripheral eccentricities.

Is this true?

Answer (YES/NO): NO